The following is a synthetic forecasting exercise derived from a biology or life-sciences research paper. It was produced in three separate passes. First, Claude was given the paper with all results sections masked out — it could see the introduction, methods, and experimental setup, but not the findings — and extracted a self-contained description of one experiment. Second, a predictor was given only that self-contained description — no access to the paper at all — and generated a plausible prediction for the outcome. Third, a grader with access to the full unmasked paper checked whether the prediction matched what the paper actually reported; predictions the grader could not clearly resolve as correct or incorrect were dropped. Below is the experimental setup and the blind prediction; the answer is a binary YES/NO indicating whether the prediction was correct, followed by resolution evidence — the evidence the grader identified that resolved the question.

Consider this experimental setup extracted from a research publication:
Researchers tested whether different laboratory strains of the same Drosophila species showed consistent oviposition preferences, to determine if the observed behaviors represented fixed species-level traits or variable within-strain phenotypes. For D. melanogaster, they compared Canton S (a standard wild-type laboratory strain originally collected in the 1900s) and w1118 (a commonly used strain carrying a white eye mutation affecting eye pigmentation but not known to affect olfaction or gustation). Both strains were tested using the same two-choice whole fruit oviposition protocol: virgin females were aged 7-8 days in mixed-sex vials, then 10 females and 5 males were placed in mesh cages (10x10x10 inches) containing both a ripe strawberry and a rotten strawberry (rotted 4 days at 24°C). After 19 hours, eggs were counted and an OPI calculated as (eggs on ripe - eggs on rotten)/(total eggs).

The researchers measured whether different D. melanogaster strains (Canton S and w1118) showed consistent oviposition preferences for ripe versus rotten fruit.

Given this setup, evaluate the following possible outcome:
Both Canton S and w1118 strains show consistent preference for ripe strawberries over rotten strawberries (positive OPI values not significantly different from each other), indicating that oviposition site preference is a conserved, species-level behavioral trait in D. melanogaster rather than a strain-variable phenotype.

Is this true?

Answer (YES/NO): NO